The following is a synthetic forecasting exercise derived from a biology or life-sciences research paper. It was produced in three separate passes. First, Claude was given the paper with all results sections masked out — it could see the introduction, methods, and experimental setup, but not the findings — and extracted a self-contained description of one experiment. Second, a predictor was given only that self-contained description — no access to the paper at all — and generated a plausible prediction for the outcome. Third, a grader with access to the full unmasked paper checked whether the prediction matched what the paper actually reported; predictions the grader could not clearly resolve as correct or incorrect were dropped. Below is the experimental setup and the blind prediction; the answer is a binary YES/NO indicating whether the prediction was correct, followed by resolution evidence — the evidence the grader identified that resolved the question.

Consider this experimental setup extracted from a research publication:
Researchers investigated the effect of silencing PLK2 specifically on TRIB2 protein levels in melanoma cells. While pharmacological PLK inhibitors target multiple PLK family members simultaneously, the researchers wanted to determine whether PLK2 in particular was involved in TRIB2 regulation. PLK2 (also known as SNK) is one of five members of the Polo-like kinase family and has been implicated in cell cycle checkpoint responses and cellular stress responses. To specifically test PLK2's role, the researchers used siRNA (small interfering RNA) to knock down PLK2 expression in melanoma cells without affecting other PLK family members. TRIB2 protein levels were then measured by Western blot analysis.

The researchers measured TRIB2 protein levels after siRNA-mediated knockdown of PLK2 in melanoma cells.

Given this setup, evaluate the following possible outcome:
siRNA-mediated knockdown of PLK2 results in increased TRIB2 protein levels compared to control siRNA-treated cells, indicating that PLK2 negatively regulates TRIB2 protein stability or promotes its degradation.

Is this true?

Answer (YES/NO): NO